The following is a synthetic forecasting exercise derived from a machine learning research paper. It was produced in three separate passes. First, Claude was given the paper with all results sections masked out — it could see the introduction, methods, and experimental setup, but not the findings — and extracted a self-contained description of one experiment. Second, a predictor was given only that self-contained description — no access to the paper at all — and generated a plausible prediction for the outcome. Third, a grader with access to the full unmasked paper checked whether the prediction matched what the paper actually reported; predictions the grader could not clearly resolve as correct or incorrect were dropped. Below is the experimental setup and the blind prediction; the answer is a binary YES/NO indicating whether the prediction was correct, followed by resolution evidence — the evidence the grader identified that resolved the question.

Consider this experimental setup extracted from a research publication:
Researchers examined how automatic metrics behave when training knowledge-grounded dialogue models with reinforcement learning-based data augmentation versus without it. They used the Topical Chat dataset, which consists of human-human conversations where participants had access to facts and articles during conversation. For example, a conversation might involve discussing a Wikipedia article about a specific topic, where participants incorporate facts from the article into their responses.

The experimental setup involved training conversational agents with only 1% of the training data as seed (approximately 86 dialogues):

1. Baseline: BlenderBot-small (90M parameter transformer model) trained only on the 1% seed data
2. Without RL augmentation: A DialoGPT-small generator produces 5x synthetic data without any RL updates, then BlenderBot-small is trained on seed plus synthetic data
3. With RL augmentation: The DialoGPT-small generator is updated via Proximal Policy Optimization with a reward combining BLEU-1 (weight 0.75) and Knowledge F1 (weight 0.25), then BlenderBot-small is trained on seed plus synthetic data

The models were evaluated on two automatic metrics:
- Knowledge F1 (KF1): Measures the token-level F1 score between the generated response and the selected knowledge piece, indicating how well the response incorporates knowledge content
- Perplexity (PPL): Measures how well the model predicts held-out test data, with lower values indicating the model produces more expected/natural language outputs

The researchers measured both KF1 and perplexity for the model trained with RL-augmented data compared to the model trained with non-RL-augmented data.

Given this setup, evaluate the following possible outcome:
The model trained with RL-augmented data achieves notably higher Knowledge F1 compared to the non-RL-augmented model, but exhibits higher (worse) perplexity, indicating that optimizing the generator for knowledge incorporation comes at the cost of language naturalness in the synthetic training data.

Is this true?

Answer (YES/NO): YES